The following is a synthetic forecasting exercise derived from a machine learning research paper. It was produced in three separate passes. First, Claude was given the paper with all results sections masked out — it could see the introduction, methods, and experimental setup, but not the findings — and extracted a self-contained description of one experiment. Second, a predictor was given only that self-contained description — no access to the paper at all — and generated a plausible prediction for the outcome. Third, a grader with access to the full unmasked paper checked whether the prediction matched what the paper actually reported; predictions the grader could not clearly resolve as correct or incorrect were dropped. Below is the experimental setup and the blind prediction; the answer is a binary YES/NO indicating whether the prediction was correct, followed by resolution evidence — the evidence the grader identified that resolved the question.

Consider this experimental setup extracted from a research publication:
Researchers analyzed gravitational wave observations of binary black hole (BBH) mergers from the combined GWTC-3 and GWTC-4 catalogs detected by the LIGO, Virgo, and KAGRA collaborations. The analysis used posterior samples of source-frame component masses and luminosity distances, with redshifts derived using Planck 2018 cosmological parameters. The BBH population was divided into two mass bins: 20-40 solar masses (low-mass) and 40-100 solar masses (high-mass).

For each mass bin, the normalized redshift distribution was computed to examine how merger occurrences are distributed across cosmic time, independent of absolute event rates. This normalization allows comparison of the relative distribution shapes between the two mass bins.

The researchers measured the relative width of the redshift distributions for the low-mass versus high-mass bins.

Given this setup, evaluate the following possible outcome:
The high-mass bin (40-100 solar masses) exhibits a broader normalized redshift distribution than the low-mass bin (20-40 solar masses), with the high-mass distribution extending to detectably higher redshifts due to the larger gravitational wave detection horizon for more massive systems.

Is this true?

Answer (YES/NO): YES